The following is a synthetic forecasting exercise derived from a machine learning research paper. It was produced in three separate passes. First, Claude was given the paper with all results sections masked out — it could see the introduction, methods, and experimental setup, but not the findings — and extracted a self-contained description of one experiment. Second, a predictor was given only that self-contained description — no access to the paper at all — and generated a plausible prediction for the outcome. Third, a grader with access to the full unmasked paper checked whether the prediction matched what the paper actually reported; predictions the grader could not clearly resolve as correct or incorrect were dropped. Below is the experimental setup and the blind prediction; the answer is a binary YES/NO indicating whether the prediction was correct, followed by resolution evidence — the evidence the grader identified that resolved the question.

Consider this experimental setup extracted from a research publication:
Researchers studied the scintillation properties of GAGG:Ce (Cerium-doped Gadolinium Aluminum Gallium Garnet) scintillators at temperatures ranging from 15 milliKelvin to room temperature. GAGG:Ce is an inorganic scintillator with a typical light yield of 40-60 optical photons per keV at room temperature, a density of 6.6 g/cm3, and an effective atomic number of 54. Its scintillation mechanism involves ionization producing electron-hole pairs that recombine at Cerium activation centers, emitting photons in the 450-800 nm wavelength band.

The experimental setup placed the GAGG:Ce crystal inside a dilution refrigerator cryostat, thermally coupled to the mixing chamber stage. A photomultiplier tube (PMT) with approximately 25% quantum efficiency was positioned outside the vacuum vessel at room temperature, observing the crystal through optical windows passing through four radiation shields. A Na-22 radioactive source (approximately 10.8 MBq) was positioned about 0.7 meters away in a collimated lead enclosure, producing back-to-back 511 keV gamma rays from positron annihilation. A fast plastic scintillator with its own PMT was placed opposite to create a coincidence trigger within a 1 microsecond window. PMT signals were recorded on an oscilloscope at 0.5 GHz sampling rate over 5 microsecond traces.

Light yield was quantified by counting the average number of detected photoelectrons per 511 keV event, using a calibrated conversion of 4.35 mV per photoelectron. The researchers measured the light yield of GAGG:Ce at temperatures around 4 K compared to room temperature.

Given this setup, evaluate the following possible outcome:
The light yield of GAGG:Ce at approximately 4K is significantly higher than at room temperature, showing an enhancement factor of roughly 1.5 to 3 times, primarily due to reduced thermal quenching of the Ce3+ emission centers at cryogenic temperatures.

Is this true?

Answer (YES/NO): NO